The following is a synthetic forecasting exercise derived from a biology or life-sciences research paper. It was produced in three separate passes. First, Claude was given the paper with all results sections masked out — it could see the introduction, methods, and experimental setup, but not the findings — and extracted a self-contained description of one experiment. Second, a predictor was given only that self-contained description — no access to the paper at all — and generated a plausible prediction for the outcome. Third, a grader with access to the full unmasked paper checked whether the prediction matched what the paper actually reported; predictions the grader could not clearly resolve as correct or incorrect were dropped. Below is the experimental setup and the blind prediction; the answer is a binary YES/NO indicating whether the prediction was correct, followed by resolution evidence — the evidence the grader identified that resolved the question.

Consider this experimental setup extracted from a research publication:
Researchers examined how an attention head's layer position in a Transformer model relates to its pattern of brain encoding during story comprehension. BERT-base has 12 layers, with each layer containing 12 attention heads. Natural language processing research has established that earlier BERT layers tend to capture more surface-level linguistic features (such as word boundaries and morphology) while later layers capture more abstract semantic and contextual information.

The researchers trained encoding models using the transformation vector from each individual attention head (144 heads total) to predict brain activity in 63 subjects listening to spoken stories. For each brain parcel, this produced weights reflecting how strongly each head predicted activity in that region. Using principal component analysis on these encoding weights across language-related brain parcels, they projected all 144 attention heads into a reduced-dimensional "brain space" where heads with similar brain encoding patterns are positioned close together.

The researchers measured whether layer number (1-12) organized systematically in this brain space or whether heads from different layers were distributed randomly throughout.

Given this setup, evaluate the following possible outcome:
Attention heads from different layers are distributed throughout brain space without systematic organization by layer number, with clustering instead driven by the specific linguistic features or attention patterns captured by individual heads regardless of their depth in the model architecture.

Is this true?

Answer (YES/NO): NO